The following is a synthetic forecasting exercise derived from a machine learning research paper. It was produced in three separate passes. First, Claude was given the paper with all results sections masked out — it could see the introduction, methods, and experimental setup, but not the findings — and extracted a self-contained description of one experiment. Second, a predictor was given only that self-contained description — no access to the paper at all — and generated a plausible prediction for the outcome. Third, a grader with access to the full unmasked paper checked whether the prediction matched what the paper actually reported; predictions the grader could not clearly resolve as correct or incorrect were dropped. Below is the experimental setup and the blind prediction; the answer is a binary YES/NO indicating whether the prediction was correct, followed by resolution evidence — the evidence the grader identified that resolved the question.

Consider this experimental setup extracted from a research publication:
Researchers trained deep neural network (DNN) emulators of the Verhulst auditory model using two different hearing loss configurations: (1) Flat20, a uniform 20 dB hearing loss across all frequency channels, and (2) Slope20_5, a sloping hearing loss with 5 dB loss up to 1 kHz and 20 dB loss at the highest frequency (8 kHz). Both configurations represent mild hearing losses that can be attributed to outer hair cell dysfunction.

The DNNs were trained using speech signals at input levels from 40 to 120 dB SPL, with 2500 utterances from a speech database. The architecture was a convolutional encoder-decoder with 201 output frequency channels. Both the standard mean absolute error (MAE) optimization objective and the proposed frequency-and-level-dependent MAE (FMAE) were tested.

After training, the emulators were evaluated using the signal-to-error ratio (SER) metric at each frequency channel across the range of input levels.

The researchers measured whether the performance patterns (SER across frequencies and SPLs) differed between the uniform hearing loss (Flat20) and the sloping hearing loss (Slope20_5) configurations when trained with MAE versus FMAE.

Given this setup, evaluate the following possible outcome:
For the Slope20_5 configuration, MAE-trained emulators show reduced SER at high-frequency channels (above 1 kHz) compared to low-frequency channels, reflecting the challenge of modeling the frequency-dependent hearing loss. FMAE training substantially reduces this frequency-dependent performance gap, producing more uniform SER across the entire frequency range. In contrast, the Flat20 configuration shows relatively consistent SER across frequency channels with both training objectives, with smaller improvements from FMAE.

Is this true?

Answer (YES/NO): NO